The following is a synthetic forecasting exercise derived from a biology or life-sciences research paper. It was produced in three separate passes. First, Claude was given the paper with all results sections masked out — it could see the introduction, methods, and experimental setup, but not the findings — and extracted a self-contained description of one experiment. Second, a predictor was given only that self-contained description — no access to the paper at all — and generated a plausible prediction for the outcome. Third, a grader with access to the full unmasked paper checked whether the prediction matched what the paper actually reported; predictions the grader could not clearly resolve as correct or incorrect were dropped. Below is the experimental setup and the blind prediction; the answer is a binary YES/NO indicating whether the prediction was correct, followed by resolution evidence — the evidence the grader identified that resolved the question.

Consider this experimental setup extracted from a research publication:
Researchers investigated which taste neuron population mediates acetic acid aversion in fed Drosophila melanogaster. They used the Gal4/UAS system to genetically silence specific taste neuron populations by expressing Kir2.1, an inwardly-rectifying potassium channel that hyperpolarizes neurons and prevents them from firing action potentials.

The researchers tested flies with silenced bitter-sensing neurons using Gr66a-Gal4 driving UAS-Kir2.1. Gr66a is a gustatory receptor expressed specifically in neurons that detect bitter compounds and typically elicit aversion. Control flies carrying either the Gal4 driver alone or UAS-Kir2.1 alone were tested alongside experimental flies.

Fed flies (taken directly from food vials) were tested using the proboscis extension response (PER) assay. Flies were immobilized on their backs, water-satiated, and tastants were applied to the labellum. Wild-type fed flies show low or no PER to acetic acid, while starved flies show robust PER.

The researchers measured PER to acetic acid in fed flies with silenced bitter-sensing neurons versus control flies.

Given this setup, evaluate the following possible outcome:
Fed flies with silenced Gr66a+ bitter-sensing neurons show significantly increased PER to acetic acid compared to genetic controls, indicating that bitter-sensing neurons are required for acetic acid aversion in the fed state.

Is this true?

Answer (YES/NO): YES